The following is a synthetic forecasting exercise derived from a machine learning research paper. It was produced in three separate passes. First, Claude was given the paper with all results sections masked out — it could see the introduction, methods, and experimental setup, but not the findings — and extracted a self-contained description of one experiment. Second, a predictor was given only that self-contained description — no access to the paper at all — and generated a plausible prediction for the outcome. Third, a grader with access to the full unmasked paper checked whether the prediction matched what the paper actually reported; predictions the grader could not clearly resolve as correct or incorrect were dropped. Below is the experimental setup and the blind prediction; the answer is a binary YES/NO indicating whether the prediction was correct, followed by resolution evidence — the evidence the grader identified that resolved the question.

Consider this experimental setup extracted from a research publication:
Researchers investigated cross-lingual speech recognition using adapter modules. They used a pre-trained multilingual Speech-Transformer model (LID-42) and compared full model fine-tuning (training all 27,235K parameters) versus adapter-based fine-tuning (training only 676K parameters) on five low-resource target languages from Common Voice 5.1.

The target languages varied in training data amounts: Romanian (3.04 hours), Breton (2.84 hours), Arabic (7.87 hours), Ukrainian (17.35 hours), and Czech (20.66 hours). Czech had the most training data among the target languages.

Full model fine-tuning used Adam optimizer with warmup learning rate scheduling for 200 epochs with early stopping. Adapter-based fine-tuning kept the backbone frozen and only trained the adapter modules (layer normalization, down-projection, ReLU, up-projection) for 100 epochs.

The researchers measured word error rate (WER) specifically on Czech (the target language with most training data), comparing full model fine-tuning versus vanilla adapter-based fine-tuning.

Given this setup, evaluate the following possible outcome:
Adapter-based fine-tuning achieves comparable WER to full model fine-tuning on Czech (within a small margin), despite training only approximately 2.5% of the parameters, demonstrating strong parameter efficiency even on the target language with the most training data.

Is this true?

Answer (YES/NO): NO